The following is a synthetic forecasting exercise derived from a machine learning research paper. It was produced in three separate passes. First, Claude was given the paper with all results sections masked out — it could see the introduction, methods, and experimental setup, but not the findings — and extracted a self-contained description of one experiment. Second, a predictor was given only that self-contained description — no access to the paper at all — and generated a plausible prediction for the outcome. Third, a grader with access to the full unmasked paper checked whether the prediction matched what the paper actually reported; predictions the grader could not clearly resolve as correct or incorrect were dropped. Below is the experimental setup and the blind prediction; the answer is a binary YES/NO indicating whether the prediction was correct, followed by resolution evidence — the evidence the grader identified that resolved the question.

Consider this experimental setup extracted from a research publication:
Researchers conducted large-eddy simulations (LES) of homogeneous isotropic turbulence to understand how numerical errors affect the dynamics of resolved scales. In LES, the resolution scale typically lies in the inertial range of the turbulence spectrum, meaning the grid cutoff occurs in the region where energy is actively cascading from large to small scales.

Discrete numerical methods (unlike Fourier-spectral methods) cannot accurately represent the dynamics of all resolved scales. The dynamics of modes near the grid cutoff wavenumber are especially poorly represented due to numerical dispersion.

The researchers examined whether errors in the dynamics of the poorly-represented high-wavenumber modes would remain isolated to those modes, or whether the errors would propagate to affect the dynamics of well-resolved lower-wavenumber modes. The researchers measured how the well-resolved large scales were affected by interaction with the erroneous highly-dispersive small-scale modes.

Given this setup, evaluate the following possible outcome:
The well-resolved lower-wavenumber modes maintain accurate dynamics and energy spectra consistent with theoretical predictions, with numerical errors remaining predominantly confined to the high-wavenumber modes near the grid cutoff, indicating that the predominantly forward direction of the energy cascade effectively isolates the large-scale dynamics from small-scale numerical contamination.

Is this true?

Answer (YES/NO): NO